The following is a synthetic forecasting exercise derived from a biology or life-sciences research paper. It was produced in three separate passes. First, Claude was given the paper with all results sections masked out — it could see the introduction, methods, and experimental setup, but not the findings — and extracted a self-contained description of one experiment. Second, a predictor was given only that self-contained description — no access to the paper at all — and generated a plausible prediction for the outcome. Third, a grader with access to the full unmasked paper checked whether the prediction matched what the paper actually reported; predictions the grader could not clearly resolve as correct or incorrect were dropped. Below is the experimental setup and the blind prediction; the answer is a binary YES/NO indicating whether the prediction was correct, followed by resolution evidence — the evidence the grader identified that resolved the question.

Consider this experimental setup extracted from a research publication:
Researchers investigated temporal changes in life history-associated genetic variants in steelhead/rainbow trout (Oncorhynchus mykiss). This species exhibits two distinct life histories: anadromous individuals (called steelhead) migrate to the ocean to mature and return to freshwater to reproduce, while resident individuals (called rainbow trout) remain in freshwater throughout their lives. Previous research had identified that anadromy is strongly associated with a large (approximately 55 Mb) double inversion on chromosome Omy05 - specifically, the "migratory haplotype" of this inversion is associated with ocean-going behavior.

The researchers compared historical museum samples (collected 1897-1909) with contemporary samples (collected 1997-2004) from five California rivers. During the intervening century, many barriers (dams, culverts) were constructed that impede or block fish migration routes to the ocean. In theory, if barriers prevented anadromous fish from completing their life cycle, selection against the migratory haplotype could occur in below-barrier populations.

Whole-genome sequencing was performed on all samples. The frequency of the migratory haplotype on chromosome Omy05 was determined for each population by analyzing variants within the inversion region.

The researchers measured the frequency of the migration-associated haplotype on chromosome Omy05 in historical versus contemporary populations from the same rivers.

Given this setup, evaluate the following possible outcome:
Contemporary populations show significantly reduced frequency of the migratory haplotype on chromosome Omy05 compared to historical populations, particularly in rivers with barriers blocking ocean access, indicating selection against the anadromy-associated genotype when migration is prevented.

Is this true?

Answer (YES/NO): YES